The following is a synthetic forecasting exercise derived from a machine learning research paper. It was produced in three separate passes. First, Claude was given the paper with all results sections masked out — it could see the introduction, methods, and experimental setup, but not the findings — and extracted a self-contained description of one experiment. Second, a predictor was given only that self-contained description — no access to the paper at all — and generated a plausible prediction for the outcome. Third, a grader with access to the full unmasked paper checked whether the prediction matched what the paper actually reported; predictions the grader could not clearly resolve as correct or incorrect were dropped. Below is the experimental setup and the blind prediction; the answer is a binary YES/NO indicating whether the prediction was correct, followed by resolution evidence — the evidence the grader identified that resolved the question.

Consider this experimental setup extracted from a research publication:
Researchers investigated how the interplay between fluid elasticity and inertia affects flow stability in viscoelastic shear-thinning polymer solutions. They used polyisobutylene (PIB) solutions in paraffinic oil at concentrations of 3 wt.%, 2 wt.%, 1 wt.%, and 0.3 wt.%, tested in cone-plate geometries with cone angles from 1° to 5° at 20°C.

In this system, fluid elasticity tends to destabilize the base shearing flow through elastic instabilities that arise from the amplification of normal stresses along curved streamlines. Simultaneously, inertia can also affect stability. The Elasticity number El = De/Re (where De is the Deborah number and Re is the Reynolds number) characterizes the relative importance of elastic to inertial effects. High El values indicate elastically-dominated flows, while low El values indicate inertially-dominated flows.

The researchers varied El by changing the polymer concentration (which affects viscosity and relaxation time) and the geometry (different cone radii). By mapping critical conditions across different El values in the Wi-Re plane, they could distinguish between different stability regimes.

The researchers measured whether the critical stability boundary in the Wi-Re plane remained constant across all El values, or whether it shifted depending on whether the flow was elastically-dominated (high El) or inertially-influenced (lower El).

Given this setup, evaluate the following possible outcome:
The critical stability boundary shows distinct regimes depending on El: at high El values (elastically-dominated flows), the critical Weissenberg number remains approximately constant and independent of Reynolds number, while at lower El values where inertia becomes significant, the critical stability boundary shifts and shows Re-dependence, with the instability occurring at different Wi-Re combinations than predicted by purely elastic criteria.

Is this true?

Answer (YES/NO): YES